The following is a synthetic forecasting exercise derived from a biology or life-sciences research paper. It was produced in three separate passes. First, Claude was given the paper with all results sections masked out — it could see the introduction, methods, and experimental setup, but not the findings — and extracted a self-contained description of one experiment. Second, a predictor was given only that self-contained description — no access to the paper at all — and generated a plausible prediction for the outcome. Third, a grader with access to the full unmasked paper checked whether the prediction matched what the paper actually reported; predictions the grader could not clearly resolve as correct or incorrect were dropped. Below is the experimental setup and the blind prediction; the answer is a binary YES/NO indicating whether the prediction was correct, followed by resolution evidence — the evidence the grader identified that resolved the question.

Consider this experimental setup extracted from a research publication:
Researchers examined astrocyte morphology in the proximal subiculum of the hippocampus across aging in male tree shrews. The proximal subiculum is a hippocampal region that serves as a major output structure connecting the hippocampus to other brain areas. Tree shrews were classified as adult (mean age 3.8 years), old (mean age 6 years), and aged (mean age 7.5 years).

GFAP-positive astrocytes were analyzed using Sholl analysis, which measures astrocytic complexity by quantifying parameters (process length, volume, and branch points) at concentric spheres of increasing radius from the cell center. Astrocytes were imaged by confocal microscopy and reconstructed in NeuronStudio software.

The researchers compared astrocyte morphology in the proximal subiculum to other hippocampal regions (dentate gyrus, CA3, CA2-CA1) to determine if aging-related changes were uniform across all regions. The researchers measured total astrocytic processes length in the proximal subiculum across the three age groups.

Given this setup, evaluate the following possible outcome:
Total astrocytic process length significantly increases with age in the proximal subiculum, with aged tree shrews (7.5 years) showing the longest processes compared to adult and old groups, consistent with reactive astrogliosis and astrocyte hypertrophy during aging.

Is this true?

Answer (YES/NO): NO